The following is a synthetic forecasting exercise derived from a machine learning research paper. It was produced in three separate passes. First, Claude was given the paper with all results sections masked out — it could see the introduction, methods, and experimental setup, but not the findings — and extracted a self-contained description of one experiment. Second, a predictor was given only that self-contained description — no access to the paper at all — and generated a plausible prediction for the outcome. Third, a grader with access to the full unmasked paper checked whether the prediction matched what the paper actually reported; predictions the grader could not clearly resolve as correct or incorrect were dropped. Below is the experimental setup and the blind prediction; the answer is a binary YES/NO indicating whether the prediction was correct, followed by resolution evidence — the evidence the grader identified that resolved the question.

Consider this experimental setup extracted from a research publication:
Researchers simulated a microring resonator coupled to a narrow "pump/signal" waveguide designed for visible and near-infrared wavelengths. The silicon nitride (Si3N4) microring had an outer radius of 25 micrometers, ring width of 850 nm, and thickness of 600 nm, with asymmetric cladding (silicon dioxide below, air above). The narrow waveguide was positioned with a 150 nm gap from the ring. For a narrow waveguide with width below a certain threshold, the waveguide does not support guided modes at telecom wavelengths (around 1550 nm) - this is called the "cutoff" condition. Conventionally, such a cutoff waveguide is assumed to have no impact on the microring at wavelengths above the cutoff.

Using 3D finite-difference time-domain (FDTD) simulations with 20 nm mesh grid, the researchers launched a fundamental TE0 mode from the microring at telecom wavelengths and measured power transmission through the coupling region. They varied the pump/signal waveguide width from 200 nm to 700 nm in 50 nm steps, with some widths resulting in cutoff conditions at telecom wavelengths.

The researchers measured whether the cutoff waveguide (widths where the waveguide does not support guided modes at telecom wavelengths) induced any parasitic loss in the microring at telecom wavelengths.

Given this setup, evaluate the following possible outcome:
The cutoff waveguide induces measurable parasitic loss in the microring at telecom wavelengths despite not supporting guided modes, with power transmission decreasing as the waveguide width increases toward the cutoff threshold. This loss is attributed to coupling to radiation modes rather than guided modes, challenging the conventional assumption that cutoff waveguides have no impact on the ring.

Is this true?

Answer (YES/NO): YES